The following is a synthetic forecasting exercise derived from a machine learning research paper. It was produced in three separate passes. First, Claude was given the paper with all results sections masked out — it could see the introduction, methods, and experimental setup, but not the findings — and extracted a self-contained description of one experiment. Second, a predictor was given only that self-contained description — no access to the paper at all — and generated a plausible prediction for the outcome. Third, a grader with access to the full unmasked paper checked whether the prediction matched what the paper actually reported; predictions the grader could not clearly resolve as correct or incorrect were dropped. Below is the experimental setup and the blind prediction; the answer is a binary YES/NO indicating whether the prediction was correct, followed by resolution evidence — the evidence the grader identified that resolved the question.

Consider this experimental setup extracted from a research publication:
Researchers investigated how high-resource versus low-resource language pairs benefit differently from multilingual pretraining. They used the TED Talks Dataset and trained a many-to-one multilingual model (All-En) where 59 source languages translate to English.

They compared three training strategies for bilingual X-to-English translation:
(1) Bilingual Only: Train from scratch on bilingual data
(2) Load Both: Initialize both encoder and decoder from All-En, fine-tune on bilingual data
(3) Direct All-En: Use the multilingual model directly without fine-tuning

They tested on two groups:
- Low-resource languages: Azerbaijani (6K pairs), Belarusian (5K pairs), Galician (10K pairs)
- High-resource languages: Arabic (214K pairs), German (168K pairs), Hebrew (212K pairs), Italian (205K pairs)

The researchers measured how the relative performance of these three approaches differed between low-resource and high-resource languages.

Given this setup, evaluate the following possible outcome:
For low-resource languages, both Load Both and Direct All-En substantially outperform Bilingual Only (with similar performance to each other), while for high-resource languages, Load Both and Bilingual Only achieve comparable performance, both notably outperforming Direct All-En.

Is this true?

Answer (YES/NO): NO